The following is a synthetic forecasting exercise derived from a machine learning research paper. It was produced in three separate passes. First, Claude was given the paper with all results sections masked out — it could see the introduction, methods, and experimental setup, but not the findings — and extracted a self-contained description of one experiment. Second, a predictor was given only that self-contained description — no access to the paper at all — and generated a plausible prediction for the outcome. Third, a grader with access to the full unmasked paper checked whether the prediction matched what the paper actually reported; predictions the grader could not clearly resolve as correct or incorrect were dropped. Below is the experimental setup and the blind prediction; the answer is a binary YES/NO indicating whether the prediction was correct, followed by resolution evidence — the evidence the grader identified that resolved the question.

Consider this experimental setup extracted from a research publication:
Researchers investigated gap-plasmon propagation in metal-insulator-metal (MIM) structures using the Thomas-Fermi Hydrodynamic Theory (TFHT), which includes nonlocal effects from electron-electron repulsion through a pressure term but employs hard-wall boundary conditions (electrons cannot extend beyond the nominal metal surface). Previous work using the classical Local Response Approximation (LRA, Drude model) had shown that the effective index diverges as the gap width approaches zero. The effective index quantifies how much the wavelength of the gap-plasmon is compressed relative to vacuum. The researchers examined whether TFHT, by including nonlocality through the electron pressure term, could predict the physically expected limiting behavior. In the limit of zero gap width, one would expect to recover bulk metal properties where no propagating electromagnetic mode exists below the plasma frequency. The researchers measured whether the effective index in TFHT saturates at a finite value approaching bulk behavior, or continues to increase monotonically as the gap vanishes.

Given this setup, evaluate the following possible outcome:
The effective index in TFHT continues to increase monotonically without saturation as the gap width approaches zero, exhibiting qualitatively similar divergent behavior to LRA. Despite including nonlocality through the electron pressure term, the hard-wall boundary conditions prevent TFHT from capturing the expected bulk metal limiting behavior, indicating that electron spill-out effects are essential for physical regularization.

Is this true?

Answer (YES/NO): NO